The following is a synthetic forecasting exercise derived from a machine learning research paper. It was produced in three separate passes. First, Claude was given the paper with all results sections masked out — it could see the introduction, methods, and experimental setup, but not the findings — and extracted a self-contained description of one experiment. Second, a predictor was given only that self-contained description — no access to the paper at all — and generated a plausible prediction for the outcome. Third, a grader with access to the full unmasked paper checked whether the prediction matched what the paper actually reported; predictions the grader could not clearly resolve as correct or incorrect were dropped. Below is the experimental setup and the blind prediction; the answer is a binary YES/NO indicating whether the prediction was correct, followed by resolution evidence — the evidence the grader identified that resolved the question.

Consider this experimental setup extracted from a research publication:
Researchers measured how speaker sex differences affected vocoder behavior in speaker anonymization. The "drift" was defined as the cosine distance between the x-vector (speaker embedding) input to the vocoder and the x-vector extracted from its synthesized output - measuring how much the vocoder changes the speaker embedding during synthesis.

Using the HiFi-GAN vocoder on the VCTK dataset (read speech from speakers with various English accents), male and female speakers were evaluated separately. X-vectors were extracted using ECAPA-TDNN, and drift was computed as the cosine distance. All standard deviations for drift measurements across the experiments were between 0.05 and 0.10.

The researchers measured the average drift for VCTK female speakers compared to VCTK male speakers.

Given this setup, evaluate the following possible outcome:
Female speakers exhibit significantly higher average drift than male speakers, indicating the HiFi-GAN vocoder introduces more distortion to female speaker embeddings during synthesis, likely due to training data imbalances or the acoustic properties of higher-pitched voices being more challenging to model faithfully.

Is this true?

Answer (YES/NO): NO